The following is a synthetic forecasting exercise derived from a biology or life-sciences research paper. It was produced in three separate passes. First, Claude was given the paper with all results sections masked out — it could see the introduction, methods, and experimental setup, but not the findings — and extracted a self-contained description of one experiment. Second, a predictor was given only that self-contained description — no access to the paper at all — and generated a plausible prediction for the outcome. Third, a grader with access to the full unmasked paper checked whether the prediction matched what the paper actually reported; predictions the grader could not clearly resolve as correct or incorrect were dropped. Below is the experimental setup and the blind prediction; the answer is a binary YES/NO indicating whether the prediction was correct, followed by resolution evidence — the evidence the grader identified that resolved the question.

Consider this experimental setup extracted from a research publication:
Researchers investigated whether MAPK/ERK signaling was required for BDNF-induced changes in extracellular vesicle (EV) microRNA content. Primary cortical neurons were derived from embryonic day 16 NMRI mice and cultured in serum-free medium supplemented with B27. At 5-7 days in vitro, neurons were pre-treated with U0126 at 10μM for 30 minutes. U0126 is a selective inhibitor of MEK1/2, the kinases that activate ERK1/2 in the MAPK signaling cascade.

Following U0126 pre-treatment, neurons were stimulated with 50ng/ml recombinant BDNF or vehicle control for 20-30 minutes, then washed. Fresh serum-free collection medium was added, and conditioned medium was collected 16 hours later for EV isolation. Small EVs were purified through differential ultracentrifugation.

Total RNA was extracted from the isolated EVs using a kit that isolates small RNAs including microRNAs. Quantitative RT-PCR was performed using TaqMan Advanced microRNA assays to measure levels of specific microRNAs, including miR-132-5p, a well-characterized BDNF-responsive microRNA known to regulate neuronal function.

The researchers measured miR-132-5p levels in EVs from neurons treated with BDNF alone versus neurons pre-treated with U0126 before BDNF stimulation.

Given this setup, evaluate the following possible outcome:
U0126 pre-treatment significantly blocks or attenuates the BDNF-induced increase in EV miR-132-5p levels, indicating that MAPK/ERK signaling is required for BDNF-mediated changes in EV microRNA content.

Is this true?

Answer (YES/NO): YES